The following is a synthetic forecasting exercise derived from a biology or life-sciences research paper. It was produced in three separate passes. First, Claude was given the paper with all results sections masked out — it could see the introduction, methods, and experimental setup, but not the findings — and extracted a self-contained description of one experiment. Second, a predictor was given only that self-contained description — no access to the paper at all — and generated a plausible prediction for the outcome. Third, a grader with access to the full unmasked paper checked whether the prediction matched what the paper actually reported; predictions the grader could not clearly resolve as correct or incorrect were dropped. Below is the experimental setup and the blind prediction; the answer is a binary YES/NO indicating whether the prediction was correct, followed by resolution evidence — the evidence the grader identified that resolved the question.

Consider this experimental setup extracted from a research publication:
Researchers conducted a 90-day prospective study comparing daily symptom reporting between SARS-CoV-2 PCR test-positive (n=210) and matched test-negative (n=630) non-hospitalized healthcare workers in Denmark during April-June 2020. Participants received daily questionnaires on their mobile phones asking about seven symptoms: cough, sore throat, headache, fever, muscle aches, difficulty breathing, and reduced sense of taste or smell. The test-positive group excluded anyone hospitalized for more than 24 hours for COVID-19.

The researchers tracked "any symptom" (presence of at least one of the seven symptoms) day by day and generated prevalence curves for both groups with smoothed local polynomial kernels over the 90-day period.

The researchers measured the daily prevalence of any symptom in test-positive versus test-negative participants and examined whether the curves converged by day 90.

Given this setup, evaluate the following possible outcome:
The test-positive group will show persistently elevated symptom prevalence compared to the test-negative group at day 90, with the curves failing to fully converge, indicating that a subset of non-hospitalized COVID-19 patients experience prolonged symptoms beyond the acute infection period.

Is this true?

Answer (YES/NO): YES